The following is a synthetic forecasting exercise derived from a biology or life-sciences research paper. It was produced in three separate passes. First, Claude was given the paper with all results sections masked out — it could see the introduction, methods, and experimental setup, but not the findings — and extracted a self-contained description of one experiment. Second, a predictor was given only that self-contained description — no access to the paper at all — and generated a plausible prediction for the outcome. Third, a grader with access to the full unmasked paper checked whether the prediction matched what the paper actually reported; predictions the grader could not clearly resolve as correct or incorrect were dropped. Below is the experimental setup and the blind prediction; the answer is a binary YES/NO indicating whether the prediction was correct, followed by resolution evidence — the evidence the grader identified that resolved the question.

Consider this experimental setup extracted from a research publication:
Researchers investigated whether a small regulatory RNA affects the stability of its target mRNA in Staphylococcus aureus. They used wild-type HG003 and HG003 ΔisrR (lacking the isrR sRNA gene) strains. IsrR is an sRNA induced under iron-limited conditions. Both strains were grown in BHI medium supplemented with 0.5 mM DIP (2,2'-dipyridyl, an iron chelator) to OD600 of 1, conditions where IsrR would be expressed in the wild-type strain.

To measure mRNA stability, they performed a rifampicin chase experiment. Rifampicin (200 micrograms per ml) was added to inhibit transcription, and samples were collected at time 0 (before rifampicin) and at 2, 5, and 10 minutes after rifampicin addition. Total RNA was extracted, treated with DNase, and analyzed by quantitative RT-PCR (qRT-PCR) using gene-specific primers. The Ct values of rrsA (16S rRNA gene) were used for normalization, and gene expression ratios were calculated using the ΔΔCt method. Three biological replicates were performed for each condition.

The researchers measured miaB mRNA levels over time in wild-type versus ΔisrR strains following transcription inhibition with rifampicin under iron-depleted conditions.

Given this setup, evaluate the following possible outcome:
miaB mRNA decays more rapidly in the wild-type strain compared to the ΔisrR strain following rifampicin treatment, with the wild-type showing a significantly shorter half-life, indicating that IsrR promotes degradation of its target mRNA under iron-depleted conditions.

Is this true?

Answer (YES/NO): NO